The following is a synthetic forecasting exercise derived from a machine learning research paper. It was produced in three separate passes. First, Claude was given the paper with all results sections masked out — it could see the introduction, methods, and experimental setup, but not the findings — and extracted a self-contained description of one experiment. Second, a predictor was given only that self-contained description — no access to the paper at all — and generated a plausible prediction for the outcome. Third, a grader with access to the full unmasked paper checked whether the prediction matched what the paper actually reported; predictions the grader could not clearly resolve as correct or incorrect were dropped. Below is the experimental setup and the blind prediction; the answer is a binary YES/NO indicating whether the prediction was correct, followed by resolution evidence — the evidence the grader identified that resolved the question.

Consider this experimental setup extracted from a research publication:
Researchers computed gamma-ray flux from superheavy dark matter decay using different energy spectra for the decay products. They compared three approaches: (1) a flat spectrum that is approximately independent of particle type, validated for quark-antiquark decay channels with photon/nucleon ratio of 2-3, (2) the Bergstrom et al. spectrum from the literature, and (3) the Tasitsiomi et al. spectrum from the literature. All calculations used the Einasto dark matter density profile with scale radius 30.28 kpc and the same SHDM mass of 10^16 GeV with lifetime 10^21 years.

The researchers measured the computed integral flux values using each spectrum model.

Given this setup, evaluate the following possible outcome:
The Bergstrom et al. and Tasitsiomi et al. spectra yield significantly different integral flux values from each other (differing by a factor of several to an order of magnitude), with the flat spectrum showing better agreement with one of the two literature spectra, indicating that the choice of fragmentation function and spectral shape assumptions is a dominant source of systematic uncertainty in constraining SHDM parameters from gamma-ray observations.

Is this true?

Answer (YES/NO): NO